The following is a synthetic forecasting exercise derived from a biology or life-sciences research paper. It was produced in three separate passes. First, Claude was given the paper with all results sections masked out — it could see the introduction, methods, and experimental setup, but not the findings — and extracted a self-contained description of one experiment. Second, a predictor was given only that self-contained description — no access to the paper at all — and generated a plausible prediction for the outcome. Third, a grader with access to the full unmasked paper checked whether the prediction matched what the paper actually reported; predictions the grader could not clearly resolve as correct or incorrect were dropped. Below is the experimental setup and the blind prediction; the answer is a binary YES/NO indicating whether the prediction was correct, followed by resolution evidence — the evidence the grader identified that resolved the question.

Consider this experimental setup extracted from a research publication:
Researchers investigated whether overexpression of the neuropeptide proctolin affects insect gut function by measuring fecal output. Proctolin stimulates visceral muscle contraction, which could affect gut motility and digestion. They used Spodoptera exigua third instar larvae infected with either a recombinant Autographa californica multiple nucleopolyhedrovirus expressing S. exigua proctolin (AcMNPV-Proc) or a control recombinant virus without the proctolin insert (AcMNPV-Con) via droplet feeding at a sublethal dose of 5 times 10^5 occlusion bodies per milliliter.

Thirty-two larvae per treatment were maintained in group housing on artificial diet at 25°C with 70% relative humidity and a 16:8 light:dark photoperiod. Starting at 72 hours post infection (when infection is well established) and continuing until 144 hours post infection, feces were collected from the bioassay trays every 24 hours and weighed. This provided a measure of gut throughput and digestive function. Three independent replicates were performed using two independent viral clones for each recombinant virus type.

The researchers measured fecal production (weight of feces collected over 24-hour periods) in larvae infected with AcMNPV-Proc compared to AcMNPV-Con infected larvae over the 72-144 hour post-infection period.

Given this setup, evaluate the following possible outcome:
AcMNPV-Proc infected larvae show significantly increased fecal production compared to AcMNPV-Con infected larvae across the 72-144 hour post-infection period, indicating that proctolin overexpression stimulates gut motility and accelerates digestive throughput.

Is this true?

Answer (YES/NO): NO